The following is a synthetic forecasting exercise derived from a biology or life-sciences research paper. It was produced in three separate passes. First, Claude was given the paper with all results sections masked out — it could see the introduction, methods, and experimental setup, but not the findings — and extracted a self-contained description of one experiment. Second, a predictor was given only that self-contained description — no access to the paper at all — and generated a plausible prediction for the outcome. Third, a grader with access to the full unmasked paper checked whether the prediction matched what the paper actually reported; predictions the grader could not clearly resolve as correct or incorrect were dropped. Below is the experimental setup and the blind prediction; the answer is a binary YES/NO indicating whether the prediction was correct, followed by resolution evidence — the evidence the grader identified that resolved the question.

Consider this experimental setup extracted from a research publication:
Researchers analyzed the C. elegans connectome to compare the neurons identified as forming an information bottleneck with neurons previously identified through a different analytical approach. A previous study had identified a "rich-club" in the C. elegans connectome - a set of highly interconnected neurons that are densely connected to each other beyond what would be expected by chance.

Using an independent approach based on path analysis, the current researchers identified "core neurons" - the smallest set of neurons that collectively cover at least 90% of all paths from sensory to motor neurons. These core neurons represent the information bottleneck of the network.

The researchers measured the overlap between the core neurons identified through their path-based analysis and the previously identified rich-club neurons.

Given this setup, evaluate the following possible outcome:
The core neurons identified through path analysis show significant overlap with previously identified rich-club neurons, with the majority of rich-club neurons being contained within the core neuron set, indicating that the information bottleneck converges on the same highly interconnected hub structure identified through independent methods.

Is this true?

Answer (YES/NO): YES